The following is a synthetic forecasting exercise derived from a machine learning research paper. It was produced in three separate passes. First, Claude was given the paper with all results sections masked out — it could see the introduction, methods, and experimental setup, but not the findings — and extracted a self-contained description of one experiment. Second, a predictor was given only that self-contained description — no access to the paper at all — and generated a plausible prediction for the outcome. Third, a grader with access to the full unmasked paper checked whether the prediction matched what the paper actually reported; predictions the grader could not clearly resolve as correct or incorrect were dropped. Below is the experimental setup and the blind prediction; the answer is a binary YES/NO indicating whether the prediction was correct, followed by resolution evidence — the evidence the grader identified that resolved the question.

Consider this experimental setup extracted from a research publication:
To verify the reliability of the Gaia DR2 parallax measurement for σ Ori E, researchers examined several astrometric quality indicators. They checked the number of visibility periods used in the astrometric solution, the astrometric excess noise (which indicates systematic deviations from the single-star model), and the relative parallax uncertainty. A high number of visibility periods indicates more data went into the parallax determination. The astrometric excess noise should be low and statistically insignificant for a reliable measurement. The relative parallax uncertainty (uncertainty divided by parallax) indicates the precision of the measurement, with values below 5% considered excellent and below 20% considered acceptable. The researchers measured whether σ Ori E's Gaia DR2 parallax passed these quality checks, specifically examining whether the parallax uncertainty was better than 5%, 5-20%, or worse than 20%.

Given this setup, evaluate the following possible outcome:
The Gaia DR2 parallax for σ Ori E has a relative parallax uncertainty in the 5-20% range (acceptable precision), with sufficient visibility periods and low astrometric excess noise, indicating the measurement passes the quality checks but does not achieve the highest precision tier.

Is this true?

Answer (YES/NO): NO